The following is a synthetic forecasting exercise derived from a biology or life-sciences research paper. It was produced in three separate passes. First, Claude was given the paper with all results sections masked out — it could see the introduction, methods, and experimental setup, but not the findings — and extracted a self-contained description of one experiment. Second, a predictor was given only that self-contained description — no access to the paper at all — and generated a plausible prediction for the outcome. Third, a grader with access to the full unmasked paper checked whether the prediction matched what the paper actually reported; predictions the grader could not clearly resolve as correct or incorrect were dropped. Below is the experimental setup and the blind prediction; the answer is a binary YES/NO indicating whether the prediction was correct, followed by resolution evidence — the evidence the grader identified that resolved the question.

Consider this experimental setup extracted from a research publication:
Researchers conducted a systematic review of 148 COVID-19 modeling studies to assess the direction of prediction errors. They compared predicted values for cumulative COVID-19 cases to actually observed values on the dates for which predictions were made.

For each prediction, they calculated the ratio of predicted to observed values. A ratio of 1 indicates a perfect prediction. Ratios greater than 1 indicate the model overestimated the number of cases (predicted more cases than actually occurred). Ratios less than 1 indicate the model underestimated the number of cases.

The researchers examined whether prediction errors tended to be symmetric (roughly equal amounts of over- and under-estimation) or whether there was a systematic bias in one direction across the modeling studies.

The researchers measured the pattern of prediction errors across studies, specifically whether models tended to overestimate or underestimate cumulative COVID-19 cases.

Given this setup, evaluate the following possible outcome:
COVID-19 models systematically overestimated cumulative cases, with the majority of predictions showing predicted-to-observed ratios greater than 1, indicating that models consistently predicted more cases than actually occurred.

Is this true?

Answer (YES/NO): NO